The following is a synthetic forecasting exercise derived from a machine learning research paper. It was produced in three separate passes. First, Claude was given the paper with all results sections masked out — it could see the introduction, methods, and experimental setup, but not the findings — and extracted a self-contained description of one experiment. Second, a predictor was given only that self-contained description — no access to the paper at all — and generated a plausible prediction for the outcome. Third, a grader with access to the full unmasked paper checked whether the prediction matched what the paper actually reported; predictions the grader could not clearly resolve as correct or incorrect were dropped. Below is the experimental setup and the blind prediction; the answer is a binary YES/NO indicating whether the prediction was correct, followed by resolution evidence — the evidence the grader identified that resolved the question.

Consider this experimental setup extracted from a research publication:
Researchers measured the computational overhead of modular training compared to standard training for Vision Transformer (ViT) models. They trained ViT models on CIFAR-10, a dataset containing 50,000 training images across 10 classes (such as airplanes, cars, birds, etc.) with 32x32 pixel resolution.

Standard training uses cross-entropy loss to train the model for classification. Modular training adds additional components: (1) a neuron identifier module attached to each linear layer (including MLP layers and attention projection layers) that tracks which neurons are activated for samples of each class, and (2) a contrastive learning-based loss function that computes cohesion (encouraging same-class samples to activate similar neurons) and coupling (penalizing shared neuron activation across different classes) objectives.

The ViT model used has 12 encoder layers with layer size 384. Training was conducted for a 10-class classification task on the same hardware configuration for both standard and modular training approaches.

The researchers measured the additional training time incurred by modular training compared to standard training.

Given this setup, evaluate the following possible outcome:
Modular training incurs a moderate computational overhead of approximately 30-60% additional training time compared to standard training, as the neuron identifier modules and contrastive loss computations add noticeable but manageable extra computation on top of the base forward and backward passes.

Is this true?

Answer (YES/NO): YES